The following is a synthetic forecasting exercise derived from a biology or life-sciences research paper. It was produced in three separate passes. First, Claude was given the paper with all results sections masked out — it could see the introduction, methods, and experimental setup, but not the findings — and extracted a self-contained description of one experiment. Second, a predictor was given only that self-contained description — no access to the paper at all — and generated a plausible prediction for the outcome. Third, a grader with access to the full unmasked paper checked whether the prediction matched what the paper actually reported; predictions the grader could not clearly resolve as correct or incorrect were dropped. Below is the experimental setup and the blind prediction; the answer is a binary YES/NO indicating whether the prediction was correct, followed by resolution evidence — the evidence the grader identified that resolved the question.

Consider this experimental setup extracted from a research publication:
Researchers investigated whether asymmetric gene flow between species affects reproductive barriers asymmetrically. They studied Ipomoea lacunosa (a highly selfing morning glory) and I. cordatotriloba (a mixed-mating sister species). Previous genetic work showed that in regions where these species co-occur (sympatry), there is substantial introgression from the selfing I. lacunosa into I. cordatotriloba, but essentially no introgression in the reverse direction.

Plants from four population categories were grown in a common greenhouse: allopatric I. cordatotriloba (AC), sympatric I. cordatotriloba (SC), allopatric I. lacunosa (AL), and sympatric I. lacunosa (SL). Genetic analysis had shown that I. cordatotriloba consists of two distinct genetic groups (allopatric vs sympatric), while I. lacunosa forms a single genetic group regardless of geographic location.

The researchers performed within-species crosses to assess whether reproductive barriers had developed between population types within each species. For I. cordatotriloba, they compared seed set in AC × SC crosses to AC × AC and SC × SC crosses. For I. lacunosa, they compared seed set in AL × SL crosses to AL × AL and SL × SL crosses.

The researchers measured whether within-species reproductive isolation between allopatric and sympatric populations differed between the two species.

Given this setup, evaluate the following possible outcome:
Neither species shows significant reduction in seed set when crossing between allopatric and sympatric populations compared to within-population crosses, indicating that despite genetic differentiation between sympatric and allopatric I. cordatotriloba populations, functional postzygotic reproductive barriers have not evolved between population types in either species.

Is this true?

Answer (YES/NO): NO